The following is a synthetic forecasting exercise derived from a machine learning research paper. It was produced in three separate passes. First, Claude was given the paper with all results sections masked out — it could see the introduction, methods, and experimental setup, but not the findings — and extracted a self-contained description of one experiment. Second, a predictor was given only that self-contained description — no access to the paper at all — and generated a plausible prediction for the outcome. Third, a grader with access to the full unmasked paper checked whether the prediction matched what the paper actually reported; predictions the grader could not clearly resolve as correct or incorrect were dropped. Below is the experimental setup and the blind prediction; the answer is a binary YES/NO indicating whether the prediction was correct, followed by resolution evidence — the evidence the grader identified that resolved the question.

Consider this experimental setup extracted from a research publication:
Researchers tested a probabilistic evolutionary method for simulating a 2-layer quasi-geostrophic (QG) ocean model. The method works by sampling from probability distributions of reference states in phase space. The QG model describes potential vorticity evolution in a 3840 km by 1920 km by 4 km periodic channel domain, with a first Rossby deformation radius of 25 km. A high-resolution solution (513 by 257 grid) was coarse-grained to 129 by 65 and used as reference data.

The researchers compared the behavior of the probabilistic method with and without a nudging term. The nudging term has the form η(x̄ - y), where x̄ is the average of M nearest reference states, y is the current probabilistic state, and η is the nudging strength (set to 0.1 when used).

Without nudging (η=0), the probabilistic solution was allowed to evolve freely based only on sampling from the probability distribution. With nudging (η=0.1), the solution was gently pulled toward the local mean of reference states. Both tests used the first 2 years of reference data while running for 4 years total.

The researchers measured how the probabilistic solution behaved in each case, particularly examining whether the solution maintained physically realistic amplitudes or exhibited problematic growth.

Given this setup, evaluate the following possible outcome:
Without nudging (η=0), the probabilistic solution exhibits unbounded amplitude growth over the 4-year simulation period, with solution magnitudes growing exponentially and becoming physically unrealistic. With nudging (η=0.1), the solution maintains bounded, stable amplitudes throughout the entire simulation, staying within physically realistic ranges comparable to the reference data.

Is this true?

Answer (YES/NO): NO